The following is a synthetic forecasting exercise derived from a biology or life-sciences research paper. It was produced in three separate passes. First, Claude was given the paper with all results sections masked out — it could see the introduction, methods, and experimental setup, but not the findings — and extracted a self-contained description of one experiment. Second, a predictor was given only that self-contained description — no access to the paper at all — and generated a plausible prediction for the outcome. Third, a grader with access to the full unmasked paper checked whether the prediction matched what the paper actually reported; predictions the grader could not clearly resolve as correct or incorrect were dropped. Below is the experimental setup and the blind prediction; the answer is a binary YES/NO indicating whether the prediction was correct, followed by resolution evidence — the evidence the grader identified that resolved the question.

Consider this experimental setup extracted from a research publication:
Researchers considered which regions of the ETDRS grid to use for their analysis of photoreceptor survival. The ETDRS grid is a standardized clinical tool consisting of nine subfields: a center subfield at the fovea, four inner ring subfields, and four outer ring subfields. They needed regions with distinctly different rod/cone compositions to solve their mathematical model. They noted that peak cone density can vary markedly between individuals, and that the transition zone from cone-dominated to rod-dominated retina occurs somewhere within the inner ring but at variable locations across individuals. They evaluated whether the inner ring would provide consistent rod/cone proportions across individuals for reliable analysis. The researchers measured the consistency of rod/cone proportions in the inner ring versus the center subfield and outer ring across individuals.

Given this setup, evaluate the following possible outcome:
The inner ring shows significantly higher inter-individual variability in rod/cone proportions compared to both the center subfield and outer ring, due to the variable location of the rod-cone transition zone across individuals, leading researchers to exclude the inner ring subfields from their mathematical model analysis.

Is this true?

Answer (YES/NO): YES